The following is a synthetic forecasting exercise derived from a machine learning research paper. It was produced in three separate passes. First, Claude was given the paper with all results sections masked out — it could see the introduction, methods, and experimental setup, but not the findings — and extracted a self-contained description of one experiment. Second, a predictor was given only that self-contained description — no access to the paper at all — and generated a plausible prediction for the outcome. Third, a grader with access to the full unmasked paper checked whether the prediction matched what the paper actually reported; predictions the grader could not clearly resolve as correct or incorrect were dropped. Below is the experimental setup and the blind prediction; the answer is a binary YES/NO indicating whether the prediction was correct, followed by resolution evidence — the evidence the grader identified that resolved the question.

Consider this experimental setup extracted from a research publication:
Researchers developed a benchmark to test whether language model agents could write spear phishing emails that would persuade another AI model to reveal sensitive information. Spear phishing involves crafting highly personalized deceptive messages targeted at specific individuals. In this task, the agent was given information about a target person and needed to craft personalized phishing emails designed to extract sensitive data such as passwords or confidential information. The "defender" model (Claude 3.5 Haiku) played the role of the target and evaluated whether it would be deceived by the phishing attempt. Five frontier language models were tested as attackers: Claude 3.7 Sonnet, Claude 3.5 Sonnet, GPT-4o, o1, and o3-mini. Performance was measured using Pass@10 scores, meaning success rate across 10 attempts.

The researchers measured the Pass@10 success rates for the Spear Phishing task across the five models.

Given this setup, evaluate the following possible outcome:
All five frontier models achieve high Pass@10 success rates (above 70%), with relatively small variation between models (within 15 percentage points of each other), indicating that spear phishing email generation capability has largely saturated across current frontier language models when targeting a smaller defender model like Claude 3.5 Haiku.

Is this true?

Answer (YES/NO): NO